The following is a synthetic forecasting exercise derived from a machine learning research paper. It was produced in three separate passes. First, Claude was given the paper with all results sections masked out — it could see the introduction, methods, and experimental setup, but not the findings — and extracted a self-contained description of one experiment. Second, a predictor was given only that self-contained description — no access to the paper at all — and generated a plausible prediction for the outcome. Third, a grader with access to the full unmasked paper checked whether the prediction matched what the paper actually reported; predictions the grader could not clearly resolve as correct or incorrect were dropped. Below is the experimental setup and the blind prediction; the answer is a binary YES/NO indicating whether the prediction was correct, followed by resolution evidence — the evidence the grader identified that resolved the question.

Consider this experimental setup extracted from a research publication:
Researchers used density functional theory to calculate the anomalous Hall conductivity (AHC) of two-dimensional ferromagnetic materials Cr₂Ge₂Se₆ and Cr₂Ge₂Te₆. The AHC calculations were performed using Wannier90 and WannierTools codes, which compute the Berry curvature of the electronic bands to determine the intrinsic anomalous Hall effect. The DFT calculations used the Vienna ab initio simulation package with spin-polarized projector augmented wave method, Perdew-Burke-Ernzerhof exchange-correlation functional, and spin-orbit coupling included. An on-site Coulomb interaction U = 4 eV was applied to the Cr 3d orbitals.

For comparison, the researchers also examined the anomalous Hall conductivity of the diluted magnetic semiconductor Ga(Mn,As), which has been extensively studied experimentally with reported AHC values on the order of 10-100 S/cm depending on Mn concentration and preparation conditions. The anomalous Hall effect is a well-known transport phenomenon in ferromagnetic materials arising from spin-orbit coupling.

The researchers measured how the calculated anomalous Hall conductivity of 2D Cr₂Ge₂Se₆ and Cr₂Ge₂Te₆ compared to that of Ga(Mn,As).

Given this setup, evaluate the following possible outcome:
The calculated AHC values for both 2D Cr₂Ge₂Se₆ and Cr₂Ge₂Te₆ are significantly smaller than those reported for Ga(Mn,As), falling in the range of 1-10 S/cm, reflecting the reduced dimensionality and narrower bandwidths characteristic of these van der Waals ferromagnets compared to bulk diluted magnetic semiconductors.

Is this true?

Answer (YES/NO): NO